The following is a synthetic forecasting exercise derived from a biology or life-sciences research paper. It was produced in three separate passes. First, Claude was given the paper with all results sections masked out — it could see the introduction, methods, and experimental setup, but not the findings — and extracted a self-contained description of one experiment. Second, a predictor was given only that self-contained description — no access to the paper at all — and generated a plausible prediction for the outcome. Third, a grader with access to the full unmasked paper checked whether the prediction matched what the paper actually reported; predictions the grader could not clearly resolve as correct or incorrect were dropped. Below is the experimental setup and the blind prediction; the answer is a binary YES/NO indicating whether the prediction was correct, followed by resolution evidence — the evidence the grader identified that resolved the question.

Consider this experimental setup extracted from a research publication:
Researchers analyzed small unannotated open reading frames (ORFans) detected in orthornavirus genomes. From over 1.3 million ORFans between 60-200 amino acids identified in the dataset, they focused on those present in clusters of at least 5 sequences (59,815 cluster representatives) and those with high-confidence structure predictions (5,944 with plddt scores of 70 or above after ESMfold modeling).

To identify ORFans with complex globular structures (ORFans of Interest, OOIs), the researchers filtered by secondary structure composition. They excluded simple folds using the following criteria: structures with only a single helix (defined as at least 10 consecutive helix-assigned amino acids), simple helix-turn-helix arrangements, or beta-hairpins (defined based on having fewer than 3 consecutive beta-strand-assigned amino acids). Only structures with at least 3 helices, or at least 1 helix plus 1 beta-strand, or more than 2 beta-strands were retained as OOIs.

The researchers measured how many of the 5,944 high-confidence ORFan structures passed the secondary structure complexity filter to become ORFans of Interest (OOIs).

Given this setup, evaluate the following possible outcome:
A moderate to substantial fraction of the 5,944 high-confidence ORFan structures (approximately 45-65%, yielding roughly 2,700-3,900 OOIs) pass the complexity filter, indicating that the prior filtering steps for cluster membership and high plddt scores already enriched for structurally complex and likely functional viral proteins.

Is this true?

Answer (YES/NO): NO